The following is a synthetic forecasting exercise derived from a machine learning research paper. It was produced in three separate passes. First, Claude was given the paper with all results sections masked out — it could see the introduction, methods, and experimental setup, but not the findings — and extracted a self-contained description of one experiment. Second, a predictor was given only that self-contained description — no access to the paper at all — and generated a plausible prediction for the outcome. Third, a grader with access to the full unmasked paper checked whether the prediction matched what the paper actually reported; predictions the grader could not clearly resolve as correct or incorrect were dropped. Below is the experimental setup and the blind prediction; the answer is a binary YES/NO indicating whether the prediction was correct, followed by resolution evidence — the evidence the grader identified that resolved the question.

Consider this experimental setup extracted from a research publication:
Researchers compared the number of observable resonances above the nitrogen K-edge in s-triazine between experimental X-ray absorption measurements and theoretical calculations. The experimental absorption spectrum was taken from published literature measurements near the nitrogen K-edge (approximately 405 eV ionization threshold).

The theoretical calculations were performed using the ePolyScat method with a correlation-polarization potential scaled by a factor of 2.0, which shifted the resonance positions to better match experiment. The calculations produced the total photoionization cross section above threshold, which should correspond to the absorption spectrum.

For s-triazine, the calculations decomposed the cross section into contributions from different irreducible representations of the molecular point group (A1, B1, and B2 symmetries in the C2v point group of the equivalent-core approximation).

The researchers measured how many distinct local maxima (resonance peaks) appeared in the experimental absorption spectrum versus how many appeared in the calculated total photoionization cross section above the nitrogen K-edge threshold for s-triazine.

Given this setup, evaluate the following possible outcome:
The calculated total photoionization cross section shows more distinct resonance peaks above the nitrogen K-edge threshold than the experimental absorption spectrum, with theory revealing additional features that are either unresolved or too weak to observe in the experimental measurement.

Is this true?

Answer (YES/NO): YES